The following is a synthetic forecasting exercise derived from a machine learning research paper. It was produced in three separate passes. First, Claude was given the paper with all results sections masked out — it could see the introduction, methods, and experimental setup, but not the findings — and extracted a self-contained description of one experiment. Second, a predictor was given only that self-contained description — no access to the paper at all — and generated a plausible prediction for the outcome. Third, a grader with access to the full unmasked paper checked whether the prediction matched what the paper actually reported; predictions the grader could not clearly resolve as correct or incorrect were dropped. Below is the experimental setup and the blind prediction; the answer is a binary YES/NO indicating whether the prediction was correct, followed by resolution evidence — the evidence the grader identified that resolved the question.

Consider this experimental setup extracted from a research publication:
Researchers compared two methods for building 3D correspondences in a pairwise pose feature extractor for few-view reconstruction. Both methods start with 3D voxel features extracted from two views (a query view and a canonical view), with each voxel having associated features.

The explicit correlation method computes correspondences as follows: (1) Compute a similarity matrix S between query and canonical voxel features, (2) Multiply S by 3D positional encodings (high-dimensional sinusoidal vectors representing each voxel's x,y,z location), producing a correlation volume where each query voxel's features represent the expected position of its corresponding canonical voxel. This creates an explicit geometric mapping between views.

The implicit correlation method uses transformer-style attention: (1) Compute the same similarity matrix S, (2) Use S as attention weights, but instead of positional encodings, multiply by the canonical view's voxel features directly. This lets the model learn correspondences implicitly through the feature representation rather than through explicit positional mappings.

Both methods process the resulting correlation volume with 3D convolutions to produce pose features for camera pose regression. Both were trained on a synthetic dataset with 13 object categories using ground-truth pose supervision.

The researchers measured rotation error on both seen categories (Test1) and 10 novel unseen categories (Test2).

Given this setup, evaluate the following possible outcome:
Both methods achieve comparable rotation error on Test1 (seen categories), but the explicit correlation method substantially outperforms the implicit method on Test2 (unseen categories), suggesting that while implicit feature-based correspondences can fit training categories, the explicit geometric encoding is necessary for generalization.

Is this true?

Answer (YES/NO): NO